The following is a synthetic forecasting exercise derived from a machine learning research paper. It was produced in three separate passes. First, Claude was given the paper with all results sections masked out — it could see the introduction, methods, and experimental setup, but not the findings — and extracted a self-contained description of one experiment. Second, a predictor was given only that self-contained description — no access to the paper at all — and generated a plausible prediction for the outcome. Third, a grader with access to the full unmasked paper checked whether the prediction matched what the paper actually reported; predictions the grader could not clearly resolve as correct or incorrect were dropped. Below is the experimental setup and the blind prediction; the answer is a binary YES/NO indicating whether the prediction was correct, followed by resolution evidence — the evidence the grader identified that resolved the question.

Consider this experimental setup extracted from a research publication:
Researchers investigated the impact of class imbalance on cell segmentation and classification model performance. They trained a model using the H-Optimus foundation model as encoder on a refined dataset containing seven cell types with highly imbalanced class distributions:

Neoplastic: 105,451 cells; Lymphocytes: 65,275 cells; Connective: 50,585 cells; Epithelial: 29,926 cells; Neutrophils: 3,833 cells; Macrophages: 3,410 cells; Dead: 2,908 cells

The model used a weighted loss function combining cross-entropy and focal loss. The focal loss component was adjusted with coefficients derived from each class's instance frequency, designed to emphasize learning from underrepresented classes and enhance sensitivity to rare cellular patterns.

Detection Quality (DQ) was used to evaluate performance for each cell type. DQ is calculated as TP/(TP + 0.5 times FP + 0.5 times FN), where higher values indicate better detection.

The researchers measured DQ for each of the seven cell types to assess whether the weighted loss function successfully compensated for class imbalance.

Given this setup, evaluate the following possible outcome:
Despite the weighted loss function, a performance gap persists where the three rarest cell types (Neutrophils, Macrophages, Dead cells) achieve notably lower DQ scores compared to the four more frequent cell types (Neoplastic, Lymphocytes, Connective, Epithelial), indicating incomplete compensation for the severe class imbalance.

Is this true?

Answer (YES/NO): NO